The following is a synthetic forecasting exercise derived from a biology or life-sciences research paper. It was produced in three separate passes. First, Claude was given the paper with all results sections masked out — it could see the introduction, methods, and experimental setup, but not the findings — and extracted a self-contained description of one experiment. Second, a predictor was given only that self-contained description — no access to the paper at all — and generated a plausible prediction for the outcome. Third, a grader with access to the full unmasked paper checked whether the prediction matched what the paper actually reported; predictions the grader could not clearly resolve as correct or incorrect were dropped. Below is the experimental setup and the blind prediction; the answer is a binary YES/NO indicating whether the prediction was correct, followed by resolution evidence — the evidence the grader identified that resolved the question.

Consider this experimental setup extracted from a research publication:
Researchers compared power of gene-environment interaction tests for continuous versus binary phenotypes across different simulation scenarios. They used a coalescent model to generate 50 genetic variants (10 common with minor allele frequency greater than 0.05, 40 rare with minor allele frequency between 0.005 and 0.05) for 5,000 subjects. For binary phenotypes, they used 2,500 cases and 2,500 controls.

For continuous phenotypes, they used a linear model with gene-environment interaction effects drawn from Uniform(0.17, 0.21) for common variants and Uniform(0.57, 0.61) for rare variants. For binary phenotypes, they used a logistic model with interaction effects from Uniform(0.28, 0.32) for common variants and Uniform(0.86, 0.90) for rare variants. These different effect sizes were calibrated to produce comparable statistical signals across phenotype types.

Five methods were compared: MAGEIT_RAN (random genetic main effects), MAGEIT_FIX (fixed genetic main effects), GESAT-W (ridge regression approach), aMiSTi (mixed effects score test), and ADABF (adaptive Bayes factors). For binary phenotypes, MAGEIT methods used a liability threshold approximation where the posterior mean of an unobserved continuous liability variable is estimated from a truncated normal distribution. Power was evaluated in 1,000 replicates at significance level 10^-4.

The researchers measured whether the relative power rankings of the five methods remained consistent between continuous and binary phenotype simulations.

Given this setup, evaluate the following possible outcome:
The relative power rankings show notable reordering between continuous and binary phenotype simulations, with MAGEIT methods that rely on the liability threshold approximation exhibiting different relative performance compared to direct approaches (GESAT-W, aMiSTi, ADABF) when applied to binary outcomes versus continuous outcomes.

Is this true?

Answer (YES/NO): NO